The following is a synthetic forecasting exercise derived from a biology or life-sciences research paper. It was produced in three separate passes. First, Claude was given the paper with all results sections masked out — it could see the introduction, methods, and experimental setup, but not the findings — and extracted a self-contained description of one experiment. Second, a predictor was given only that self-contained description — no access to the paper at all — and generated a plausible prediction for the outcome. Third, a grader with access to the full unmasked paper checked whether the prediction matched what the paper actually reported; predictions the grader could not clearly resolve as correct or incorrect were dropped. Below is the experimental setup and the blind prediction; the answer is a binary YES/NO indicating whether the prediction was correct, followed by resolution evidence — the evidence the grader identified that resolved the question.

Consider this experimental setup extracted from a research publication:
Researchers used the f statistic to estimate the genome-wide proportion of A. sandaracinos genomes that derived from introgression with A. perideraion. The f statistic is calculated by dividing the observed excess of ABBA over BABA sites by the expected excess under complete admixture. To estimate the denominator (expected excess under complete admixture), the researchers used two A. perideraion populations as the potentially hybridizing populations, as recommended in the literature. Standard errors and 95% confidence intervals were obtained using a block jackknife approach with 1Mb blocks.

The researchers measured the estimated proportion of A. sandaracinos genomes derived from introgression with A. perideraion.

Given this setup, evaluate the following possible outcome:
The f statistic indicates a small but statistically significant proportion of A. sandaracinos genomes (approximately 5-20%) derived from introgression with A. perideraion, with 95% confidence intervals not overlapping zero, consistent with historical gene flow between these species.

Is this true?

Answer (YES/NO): YES